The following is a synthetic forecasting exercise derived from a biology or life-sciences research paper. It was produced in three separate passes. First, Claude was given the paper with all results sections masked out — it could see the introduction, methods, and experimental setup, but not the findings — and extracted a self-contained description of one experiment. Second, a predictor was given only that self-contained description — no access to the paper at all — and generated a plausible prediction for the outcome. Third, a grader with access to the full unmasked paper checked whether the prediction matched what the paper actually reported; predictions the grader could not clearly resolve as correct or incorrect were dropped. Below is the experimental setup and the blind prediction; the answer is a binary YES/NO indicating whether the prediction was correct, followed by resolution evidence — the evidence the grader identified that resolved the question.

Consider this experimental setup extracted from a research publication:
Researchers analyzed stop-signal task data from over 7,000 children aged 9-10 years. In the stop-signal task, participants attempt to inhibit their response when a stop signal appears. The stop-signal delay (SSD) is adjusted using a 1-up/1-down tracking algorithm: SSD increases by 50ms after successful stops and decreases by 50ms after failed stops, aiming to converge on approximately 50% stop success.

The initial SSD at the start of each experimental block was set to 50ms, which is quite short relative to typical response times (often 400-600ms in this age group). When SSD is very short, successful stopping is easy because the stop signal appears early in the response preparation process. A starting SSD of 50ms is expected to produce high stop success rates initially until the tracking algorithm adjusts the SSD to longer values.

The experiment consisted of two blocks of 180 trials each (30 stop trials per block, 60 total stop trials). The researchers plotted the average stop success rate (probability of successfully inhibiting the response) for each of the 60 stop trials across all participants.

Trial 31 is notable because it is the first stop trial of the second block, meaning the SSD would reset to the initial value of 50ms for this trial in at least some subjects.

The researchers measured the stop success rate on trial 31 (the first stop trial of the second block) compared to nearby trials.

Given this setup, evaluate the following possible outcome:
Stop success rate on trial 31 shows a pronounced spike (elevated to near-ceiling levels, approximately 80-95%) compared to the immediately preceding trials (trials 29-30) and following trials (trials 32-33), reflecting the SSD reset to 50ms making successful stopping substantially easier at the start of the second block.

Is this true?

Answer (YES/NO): NO